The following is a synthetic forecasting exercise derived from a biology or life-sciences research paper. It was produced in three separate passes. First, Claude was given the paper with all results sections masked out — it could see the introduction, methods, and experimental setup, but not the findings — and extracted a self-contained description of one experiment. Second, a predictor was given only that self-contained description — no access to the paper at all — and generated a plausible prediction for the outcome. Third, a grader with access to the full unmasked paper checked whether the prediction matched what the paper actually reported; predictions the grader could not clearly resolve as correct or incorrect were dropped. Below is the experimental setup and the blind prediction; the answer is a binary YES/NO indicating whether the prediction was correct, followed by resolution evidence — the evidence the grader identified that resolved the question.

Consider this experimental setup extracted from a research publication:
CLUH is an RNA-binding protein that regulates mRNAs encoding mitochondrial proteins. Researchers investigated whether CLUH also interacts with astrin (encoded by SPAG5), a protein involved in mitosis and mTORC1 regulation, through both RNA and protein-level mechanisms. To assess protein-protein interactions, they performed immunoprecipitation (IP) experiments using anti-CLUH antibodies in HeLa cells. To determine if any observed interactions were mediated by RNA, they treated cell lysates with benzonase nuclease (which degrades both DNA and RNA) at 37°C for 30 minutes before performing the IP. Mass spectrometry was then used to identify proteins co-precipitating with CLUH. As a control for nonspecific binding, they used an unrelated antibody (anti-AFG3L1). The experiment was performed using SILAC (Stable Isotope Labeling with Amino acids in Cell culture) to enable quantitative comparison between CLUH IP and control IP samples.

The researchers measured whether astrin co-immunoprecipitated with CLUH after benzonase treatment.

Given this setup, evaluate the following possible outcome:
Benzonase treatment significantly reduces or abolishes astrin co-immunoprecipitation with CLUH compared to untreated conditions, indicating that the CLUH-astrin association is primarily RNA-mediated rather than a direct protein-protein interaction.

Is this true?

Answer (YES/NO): NO